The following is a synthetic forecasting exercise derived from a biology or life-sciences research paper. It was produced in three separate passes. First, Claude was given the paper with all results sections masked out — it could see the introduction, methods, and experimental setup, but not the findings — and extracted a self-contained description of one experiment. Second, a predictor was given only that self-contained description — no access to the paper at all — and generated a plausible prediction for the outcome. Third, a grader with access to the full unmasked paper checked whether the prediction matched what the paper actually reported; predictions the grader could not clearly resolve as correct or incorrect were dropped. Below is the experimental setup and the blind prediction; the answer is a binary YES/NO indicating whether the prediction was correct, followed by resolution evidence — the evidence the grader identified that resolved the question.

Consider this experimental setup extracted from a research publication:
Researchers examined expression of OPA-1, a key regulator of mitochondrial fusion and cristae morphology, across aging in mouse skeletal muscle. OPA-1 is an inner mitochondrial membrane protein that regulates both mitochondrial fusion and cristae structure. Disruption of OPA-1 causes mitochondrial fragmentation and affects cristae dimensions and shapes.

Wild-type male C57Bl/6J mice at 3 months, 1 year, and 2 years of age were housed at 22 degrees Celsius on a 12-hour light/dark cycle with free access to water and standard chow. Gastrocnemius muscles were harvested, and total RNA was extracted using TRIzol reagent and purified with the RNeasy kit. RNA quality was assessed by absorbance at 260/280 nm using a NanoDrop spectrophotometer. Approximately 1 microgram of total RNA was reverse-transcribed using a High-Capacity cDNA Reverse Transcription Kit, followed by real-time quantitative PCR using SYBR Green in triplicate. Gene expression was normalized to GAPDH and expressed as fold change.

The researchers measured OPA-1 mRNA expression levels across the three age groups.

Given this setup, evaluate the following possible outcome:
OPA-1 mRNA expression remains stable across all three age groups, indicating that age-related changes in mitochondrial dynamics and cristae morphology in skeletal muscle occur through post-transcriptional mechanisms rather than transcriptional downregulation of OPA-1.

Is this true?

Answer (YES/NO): NO